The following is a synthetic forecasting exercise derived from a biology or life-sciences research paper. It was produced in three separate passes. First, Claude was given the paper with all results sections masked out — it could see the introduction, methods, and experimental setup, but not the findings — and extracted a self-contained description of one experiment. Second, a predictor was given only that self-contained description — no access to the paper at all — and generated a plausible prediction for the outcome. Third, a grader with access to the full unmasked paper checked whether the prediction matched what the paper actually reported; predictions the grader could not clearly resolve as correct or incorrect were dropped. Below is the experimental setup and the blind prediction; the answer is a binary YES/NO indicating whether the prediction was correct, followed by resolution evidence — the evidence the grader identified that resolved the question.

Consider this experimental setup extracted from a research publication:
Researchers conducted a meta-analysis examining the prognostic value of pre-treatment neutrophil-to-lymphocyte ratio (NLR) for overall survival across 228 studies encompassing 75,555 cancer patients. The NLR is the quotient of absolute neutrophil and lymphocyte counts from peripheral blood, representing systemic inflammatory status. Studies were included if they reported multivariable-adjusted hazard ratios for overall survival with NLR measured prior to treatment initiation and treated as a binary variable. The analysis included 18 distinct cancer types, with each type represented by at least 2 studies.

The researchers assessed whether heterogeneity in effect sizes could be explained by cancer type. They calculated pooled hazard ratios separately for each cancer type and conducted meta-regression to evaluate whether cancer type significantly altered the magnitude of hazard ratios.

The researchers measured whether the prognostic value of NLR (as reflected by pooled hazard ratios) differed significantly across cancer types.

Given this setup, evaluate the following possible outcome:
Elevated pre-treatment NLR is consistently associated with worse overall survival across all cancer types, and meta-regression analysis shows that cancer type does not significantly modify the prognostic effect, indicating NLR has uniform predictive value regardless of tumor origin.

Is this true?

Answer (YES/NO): NO